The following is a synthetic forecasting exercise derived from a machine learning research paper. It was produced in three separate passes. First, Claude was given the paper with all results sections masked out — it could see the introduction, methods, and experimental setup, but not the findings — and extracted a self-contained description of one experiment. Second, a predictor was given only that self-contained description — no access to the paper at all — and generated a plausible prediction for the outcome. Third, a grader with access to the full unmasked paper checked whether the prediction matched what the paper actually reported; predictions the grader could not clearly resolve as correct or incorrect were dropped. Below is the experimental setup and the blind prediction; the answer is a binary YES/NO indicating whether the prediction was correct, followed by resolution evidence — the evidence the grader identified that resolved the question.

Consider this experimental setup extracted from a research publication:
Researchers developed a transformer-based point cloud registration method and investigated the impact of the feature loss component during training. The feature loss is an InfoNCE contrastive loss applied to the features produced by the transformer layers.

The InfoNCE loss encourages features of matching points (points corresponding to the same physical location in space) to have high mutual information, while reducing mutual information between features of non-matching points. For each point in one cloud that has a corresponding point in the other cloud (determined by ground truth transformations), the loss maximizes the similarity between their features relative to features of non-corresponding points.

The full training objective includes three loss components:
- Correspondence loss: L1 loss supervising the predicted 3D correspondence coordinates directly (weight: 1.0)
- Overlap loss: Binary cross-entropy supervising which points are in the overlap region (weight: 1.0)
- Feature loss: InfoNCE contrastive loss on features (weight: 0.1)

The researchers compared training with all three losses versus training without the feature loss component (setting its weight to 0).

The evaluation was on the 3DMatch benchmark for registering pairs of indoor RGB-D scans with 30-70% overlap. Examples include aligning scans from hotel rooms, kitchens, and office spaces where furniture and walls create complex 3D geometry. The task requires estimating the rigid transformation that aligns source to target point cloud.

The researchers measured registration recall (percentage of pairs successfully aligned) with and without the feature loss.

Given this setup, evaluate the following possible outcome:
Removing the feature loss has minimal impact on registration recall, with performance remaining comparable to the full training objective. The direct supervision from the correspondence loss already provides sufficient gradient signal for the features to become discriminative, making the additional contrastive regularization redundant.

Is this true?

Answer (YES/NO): NO